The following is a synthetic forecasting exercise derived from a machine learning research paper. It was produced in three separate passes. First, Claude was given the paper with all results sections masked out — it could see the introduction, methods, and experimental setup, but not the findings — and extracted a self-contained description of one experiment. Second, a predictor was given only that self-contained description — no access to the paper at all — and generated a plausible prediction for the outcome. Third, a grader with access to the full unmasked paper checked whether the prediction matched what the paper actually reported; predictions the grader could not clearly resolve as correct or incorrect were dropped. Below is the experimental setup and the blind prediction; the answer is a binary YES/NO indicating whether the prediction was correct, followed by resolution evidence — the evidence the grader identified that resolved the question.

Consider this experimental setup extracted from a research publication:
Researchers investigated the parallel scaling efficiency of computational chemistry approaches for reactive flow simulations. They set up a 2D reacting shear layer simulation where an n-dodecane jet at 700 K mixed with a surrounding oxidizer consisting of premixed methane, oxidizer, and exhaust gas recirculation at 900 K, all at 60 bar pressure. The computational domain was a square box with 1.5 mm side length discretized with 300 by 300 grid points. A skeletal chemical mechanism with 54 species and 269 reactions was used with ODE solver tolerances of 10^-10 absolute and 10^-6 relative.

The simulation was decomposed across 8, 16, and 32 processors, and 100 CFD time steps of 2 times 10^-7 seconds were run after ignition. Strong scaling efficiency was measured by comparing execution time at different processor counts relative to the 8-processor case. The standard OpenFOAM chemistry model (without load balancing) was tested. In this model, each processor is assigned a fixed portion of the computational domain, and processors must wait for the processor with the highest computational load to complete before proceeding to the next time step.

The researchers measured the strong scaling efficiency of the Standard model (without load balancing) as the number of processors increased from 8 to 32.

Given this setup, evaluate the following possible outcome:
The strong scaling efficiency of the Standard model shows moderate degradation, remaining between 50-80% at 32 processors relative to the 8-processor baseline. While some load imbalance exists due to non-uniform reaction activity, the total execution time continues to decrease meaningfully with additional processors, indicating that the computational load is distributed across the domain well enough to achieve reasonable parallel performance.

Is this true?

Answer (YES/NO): YES